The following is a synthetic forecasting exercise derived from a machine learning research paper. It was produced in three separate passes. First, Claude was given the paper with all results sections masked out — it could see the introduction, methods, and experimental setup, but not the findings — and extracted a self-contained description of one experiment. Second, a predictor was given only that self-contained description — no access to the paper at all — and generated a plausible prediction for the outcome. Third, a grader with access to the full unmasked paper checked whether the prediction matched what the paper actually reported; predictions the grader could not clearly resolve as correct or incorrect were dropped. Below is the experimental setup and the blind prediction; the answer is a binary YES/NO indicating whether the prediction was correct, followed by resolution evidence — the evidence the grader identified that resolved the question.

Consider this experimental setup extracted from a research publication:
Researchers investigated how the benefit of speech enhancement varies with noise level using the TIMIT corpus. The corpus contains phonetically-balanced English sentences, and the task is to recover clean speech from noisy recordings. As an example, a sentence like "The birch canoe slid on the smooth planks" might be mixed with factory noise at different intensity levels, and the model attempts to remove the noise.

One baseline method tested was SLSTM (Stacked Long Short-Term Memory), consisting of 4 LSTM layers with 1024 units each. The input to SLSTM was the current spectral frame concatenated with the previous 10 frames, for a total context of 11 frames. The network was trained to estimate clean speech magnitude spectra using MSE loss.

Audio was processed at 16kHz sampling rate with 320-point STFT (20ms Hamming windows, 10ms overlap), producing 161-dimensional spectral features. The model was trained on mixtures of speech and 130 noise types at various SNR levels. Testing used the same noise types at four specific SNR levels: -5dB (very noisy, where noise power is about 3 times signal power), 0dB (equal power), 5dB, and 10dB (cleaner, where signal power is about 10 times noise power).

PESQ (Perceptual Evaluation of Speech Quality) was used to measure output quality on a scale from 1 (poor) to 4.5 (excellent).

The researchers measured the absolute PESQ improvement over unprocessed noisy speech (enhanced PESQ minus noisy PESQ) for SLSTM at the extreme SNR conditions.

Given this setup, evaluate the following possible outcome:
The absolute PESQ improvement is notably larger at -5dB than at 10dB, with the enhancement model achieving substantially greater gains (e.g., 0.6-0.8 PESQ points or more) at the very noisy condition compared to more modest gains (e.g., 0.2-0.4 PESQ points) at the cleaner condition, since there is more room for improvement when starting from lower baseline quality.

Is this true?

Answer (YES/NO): NO